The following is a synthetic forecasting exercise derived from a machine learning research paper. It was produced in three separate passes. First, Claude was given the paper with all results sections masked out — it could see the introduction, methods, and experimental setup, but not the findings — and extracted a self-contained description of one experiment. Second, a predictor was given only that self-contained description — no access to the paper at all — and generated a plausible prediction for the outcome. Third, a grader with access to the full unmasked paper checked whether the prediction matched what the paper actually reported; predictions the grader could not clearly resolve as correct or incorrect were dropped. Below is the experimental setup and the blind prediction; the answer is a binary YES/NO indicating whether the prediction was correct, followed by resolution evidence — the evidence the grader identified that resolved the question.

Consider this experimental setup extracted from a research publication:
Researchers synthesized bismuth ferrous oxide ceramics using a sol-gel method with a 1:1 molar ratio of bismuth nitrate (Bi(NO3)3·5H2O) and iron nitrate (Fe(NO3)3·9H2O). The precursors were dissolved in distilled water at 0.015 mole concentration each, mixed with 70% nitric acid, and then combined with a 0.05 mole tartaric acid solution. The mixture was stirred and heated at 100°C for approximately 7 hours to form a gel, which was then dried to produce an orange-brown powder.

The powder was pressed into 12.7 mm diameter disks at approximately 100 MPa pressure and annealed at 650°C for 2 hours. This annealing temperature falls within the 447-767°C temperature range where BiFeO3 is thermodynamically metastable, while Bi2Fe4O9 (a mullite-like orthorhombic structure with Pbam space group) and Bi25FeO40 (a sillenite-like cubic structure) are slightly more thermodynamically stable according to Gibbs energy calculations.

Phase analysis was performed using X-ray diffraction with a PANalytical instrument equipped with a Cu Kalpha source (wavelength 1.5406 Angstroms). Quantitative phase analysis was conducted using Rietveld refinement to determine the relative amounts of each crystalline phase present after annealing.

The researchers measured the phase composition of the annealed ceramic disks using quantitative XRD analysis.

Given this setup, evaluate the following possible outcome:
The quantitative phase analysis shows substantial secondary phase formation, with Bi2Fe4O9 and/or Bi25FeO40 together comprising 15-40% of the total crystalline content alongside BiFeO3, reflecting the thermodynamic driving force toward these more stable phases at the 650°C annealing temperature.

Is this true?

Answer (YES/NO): YES